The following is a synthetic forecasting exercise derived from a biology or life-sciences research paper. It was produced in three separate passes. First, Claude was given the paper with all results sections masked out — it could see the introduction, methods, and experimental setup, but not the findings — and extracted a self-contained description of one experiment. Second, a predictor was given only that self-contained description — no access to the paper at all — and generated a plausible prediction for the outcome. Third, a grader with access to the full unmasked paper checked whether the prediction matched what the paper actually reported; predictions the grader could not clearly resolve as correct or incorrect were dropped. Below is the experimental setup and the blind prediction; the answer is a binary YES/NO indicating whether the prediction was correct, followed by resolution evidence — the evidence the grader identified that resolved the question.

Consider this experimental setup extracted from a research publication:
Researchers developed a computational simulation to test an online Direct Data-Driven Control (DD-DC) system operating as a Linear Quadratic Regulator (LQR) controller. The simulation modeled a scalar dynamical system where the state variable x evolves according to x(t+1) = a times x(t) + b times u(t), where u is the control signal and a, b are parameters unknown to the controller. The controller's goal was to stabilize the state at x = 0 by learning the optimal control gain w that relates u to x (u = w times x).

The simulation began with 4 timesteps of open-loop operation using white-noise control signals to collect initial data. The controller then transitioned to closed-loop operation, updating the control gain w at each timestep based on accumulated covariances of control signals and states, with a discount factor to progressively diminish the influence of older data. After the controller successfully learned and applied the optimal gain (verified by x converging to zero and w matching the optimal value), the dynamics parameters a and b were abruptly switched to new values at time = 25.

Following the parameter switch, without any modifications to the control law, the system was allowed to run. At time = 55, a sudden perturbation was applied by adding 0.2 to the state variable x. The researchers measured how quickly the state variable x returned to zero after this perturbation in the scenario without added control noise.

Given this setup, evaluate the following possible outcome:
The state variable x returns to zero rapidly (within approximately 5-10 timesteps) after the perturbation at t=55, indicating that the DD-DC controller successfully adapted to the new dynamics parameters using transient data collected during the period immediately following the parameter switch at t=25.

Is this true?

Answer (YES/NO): NO